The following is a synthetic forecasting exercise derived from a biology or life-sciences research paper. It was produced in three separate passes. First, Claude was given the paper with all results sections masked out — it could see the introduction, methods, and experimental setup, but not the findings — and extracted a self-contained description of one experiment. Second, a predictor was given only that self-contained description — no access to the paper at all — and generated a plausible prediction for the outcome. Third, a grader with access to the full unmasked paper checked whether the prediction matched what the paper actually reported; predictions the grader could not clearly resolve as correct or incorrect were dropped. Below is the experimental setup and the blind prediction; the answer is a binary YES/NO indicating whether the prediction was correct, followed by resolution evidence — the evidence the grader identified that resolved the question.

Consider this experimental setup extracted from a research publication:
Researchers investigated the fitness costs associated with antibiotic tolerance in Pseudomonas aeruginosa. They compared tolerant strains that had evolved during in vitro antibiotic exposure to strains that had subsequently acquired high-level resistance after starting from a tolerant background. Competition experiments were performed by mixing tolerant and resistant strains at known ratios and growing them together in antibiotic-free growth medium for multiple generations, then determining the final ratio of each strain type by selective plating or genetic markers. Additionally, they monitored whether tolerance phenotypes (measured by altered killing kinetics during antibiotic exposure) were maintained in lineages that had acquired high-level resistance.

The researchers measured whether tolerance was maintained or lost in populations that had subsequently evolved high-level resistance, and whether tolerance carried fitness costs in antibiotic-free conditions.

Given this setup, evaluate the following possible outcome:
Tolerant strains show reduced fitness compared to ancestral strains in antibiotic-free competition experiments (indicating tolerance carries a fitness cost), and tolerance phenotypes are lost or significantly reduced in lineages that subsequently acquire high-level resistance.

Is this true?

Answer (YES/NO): YES